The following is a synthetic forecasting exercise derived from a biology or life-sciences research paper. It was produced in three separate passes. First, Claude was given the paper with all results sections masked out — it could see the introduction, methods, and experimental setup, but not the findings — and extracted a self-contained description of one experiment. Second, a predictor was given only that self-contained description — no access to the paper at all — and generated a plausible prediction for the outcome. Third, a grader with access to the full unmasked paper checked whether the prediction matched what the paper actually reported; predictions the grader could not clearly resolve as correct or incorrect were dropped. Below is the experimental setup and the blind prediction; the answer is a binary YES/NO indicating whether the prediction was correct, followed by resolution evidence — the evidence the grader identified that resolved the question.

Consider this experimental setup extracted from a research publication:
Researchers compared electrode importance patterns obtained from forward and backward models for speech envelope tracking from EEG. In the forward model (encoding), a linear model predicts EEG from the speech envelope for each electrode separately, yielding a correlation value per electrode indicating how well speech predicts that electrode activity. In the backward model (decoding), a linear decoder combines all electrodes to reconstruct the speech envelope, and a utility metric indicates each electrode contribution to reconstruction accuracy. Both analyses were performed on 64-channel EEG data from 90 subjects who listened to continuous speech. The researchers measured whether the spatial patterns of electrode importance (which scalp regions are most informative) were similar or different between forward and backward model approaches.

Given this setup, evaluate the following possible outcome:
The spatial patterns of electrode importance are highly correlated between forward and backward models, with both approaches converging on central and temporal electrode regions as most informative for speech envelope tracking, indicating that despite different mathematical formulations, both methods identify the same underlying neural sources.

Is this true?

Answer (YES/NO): NO